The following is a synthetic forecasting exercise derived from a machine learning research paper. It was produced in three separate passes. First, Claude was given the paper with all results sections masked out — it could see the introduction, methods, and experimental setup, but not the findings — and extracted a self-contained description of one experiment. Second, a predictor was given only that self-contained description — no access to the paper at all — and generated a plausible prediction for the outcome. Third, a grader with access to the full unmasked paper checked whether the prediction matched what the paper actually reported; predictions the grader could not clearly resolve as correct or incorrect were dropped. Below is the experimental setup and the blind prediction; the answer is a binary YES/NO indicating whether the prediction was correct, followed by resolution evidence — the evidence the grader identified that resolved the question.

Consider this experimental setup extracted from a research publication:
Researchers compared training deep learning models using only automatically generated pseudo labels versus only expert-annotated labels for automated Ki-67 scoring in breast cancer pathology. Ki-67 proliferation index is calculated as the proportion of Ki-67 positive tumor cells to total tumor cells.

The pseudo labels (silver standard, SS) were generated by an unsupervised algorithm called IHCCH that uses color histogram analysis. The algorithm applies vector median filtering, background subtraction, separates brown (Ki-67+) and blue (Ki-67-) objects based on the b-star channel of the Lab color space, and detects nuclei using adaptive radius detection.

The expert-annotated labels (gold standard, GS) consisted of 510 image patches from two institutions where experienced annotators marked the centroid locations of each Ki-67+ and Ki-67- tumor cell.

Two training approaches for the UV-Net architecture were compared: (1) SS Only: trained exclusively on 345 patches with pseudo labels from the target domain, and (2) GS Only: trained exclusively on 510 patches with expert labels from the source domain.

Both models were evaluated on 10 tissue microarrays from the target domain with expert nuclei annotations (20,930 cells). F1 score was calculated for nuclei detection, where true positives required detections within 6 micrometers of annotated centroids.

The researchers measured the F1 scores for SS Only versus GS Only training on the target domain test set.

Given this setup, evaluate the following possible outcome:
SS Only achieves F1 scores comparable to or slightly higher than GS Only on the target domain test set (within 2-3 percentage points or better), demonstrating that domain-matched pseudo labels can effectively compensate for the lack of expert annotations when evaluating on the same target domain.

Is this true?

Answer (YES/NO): YES